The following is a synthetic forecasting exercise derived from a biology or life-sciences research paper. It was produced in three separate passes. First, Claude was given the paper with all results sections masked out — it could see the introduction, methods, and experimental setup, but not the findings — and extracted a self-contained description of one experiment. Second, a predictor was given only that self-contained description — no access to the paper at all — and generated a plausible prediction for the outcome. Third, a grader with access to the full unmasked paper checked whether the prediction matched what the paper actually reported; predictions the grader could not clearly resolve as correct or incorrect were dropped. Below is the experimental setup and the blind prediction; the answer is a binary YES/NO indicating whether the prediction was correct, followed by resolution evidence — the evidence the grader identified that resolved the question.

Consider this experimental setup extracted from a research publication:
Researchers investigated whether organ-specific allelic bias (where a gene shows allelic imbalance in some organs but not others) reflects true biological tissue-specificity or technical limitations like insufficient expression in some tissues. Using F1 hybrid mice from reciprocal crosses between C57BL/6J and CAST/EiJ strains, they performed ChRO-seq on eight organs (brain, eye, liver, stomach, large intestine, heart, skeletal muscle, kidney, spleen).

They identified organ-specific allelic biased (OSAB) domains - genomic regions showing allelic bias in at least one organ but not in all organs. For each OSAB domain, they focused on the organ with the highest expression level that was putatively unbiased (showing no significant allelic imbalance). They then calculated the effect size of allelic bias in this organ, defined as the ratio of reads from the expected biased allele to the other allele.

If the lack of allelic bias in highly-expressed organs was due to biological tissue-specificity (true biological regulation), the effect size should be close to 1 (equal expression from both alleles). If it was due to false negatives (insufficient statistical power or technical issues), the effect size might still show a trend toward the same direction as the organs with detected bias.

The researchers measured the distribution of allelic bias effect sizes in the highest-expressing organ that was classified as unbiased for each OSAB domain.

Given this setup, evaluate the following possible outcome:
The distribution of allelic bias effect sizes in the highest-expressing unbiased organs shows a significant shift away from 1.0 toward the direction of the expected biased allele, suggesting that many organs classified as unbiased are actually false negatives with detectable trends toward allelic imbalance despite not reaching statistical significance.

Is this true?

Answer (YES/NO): NO